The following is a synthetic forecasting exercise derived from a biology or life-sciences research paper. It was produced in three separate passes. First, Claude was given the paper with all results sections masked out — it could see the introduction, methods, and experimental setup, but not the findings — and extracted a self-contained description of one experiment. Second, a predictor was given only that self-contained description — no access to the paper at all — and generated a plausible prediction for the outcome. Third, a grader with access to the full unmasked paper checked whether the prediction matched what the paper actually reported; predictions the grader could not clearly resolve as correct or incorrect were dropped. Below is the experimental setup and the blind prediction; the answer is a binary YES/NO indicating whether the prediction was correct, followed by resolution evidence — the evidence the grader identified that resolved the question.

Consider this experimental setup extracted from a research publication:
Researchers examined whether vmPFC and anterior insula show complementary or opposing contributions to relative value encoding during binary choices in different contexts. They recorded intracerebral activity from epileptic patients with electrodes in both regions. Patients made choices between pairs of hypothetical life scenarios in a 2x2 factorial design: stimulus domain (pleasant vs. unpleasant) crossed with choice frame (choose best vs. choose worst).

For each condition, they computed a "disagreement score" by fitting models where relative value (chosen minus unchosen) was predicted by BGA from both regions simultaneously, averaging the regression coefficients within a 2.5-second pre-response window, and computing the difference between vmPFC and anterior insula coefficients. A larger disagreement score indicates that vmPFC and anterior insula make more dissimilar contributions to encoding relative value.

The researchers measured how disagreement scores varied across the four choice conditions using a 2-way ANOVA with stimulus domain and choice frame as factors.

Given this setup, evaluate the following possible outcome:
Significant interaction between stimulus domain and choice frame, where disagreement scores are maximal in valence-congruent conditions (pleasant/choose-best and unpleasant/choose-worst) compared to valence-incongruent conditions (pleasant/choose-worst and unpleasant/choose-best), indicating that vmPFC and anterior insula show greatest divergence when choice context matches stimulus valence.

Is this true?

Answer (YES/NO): YES